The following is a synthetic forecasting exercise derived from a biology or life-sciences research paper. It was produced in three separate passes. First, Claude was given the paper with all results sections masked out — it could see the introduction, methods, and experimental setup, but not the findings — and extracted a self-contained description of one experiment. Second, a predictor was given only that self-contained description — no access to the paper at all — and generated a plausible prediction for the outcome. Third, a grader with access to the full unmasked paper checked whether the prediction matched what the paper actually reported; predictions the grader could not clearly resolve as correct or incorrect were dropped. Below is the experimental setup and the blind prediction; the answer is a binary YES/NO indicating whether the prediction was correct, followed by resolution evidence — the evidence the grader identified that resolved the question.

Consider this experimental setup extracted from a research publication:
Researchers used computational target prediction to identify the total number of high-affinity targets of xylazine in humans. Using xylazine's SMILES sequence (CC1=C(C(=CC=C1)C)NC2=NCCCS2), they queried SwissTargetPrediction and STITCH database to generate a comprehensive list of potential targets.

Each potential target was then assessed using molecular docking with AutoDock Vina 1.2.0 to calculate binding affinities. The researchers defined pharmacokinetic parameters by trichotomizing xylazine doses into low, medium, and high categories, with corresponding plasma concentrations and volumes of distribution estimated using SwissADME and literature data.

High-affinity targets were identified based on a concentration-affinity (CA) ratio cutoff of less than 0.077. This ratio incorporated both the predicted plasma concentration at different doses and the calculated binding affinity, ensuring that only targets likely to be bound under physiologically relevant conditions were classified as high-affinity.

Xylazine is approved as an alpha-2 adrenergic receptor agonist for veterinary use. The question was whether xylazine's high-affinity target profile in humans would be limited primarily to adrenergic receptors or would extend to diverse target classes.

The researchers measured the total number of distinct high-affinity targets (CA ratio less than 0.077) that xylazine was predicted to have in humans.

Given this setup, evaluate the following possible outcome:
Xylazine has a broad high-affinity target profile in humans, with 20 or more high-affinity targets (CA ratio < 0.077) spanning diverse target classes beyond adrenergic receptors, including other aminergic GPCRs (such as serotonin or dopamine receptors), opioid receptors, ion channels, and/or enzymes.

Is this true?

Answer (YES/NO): NO